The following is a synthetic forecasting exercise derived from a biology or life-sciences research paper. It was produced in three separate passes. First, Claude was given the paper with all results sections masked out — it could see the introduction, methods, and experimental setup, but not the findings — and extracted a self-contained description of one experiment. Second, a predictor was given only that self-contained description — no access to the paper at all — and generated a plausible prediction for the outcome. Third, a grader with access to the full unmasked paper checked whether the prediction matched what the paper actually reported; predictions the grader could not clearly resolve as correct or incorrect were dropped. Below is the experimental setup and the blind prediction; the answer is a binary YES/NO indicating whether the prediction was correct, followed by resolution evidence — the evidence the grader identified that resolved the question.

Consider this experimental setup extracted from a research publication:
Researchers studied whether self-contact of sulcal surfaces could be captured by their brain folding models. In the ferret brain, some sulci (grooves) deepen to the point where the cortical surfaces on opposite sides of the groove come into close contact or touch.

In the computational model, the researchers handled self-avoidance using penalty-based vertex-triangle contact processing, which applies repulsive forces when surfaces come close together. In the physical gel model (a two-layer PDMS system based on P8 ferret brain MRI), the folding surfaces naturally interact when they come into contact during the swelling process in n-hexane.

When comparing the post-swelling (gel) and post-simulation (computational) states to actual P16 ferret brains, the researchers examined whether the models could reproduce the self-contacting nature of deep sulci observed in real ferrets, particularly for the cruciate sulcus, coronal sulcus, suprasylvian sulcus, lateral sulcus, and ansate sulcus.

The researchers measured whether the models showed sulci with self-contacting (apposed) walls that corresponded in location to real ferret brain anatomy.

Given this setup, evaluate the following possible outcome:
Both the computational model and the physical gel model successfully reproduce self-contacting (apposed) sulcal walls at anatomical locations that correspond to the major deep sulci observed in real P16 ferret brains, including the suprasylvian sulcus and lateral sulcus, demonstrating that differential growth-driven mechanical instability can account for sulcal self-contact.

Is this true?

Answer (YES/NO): YES